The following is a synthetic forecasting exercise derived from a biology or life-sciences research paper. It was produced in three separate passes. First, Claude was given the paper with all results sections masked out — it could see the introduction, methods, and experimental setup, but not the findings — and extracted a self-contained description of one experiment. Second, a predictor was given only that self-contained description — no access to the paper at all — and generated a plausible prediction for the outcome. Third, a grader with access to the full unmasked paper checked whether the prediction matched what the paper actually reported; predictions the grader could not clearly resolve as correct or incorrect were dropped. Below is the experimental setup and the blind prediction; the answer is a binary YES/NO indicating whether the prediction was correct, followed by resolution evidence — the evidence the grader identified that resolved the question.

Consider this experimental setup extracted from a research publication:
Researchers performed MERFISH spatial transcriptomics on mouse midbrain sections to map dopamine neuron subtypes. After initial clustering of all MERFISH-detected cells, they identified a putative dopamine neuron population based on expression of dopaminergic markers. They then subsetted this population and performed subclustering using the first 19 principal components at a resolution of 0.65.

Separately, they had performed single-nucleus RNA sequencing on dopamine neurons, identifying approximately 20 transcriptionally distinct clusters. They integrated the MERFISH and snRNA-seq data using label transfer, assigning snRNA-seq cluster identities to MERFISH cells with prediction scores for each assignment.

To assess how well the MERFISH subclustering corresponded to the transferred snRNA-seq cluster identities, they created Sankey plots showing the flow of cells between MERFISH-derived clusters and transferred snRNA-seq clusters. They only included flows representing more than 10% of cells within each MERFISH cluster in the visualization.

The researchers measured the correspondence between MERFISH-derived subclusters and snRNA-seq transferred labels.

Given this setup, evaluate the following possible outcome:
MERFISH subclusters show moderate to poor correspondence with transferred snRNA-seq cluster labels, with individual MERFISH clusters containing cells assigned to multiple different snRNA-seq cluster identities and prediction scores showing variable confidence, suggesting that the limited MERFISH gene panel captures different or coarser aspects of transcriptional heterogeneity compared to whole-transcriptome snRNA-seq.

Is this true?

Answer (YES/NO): NO